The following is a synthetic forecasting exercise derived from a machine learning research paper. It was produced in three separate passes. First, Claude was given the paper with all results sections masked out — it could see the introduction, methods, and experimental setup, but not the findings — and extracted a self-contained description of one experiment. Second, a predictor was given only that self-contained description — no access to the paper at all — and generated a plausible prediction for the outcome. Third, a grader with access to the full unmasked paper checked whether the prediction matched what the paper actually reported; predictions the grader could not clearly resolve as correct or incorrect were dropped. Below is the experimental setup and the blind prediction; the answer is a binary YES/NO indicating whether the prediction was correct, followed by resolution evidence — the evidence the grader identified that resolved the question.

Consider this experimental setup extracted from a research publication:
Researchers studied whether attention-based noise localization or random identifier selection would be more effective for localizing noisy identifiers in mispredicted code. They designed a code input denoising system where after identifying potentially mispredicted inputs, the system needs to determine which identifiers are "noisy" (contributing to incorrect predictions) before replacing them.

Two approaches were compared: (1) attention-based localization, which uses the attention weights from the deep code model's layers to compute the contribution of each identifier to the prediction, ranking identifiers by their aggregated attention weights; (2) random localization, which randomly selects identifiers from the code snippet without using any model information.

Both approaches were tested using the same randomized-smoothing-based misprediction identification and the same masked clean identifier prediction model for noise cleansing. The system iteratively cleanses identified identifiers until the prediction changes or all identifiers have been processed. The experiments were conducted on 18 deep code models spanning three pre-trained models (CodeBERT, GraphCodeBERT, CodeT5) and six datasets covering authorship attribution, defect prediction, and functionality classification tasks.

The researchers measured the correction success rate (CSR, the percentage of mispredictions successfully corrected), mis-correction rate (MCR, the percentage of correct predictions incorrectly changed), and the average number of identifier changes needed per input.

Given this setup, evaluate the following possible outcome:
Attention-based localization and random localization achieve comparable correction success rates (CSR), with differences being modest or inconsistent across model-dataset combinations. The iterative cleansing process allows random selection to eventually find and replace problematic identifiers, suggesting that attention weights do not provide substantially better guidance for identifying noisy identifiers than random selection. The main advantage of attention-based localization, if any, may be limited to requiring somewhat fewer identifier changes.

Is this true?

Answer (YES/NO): NO